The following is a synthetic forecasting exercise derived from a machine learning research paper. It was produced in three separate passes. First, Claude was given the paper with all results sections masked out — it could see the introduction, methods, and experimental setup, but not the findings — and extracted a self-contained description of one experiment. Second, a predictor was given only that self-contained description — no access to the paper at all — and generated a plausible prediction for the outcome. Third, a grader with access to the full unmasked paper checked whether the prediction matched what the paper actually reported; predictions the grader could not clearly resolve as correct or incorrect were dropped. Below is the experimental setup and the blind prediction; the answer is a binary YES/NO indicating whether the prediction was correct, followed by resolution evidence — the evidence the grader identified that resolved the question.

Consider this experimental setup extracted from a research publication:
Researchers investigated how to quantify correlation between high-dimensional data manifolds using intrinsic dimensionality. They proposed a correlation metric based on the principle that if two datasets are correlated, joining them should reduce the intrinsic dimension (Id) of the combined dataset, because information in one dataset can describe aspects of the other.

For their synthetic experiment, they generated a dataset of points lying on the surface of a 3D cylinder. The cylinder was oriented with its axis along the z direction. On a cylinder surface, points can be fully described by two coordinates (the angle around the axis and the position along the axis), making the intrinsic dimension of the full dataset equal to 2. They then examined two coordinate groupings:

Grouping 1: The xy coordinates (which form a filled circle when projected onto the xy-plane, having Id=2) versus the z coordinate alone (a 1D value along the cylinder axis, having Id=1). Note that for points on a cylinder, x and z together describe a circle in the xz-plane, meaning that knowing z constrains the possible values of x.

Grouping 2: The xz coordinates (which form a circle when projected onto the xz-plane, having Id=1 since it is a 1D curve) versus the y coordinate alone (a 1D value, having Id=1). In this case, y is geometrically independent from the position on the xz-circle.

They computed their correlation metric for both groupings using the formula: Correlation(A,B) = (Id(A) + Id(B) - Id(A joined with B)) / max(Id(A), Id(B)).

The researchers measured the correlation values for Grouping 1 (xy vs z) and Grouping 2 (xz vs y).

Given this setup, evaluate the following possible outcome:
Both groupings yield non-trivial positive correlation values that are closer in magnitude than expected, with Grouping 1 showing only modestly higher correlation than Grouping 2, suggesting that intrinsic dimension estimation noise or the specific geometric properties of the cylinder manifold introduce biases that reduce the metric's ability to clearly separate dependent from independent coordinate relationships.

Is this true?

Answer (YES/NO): NO